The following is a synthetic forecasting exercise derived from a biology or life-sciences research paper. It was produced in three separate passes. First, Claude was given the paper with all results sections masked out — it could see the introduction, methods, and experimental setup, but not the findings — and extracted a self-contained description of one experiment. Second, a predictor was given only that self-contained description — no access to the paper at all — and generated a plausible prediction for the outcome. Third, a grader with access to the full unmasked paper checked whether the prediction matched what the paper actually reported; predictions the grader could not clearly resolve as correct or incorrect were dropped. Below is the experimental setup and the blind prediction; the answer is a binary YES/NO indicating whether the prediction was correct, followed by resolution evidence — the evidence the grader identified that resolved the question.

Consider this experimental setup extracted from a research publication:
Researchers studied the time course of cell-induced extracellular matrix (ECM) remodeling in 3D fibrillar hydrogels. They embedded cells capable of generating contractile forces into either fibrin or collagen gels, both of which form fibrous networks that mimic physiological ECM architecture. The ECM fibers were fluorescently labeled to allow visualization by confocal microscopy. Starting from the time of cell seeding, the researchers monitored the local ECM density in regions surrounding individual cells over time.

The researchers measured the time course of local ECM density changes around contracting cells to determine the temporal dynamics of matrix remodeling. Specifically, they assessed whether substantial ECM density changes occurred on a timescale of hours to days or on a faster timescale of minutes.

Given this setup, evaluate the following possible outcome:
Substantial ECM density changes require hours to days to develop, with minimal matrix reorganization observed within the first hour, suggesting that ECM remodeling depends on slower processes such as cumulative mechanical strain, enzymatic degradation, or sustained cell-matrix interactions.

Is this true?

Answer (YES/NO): NO